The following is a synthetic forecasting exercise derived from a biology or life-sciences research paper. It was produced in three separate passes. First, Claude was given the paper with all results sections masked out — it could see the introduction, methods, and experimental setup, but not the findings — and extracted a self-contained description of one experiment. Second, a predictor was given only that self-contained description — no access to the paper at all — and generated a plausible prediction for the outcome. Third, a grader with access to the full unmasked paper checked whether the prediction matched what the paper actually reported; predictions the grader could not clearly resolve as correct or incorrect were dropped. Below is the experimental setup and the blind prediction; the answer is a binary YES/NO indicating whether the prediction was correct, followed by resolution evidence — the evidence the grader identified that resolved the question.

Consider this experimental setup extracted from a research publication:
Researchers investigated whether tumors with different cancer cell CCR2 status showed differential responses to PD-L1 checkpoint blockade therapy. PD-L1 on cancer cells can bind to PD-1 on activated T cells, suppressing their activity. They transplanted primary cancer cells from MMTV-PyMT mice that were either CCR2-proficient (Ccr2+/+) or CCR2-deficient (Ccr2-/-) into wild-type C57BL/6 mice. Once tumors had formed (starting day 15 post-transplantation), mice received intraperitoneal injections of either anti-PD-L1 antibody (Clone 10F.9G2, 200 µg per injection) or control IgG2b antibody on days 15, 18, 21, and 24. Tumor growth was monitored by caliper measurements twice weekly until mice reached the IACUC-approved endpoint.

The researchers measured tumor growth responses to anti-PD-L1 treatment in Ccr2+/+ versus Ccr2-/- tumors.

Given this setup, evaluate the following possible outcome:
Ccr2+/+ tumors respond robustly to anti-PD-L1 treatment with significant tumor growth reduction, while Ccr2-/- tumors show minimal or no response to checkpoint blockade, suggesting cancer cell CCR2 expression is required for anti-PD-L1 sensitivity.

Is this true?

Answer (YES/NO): NO